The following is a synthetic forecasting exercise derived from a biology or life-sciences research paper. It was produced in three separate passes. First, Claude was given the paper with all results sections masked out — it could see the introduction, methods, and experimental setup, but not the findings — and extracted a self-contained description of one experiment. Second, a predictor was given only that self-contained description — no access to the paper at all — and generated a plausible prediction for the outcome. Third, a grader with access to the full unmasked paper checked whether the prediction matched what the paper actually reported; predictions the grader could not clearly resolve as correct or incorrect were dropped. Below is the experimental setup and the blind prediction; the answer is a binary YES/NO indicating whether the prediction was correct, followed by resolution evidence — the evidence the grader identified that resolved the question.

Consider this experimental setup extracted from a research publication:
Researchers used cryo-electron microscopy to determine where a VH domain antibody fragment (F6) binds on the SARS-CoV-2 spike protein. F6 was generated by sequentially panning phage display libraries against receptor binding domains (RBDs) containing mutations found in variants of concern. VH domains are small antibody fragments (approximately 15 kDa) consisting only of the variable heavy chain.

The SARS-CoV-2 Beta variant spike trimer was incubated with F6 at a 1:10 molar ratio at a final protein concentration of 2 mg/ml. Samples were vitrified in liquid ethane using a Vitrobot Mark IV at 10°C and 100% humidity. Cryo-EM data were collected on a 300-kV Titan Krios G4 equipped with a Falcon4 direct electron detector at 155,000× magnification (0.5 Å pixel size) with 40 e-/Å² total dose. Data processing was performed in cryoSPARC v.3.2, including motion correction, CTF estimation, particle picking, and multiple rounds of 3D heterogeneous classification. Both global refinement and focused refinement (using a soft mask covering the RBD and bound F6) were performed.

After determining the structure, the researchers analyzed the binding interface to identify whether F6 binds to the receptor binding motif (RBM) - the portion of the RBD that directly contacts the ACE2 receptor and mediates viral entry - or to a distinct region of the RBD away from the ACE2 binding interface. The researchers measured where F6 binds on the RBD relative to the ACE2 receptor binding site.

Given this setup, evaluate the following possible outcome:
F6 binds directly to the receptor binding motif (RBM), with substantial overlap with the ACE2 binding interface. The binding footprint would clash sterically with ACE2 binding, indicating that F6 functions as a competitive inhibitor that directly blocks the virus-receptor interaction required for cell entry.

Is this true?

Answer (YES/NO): NO